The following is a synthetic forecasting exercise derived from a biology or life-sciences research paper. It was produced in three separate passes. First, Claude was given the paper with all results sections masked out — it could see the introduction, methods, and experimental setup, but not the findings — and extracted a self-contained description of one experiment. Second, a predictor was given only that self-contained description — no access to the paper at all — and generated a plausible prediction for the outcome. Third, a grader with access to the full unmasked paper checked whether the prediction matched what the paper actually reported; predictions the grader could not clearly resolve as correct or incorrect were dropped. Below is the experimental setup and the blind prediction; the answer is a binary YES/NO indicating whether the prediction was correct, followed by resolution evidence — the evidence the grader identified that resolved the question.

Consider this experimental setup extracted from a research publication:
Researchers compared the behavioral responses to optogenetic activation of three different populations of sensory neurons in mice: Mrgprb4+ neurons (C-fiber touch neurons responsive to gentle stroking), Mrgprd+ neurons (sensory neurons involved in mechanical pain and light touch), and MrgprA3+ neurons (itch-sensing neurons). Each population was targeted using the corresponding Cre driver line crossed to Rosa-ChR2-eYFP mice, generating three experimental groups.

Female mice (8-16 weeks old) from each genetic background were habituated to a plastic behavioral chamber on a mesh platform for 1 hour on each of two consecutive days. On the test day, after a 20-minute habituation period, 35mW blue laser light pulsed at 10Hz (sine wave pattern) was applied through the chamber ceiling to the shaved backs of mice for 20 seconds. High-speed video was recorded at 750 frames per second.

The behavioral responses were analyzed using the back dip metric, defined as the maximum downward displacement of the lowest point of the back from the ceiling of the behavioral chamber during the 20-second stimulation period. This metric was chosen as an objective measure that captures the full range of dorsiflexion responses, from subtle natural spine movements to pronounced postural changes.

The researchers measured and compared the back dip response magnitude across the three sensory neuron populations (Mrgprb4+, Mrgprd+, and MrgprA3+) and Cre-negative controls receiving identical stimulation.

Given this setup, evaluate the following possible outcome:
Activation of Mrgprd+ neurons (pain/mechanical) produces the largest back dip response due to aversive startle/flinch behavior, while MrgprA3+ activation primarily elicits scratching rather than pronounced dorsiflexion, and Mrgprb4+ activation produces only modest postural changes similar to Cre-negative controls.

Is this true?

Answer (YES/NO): NO